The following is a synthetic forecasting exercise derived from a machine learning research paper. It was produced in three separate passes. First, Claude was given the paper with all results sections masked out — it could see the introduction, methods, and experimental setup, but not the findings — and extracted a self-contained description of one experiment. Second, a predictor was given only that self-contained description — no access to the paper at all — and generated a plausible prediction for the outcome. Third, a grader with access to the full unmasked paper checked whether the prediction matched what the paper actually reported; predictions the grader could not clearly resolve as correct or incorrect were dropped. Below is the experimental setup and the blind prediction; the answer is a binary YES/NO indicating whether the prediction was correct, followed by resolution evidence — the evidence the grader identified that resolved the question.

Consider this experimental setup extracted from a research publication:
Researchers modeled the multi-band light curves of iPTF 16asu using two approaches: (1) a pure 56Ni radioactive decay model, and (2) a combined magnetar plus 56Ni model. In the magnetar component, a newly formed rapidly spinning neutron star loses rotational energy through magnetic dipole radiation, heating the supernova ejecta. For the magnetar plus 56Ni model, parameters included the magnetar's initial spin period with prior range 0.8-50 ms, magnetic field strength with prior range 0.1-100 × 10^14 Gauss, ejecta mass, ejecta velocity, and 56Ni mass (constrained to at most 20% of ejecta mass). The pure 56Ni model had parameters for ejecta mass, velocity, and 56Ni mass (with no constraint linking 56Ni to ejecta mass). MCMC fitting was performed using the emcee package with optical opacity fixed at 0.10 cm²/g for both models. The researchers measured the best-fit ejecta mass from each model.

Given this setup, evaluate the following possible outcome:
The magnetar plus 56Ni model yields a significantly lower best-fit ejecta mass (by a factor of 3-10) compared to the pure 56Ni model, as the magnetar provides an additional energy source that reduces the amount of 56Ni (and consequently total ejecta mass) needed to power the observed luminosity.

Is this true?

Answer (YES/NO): NO